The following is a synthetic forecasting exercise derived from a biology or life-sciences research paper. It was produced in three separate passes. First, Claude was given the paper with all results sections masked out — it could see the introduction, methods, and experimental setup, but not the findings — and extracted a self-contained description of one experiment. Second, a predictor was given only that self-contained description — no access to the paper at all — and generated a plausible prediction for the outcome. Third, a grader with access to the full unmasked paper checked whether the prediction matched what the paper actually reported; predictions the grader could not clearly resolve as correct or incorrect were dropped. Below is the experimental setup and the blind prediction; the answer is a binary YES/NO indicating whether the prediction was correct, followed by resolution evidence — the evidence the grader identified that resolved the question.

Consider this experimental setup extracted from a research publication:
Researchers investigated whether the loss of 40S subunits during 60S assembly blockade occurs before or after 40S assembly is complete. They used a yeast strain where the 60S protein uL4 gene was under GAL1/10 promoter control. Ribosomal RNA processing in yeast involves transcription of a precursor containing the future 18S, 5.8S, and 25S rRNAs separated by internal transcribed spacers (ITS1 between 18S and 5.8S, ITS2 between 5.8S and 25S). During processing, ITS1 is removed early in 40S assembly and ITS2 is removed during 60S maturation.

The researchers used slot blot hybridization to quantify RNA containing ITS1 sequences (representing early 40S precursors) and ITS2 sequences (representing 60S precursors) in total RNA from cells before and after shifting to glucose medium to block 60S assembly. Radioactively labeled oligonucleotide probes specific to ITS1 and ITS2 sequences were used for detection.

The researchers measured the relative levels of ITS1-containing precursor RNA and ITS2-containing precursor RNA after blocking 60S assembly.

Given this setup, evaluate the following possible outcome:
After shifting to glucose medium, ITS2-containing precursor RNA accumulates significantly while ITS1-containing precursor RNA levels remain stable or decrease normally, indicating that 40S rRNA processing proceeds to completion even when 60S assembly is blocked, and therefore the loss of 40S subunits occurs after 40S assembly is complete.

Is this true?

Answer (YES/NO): NO